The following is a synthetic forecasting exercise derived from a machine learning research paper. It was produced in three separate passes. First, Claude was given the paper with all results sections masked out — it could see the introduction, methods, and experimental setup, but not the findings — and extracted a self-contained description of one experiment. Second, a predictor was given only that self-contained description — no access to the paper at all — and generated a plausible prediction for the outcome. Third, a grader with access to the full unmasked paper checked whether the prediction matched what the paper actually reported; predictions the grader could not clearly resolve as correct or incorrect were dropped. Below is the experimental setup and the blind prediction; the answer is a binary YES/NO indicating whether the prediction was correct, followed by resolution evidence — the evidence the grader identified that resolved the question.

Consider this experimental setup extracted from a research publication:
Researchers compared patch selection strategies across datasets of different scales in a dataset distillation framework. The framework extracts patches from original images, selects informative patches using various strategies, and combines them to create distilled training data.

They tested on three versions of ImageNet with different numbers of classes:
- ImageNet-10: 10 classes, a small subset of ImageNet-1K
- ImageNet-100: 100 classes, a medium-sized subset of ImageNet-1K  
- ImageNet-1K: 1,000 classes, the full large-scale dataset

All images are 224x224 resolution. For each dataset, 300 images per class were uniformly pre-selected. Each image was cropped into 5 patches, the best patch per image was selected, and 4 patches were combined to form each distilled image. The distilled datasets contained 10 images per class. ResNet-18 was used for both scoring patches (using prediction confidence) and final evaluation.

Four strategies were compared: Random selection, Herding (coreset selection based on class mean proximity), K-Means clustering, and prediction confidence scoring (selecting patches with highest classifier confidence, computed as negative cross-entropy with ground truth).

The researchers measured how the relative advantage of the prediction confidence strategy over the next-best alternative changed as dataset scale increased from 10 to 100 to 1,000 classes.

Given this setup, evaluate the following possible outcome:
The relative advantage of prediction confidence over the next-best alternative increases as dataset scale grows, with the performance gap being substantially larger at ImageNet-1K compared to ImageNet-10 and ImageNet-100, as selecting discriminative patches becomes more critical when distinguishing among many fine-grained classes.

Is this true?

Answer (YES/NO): NO